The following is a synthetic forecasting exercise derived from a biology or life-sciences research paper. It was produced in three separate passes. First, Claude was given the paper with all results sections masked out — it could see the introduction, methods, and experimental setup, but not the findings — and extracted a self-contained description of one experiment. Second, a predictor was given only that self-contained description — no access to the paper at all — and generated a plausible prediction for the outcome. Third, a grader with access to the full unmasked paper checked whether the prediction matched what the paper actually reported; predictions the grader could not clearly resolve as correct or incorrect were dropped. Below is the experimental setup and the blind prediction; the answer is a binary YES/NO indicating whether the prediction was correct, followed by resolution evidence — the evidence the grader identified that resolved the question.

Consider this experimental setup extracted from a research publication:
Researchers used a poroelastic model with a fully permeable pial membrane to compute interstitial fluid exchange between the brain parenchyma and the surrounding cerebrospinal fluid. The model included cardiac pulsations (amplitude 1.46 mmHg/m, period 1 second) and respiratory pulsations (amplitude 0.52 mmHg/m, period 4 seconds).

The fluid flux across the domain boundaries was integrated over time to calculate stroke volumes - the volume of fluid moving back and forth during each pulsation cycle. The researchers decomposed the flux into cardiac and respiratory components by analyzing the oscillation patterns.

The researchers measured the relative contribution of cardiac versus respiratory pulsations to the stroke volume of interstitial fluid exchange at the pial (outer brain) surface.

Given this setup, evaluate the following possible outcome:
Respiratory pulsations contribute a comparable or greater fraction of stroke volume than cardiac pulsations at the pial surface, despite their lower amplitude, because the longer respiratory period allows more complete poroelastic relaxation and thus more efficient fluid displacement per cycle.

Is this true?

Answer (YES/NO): YES